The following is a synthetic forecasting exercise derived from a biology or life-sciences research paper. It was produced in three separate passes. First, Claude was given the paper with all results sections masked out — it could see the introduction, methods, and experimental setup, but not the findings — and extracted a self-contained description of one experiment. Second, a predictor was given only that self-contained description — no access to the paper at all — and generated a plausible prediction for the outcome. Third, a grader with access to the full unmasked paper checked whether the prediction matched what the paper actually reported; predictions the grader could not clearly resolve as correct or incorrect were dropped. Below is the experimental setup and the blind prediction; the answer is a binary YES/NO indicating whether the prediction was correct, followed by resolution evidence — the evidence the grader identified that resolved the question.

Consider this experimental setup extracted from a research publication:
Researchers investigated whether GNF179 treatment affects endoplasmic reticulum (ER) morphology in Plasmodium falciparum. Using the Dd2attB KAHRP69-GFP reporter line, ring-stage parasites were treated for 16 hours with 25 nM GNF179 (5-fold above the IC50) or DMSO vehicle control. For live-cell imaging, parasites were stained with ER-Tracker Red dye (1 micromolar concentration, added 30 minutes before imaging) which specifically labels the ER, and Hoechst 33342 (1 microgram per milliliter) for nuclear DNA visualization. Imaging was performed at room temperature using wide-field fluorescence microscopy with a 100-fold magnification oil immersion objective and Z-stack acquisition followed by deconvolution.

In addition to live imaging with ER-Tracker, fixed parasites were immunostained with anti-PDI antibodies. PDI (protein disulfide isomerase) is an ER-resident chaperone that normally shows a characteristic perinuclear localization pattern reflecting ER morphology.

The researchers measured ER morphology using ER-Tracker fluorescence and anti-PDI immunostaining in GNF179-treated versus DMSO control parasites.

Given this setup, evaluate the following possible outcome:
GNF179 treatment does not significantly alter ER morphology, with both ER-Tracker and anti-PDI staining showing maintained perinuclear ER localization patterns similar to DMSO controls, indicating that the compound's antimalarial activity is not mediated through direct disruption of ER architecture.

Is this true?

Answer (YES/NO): NO